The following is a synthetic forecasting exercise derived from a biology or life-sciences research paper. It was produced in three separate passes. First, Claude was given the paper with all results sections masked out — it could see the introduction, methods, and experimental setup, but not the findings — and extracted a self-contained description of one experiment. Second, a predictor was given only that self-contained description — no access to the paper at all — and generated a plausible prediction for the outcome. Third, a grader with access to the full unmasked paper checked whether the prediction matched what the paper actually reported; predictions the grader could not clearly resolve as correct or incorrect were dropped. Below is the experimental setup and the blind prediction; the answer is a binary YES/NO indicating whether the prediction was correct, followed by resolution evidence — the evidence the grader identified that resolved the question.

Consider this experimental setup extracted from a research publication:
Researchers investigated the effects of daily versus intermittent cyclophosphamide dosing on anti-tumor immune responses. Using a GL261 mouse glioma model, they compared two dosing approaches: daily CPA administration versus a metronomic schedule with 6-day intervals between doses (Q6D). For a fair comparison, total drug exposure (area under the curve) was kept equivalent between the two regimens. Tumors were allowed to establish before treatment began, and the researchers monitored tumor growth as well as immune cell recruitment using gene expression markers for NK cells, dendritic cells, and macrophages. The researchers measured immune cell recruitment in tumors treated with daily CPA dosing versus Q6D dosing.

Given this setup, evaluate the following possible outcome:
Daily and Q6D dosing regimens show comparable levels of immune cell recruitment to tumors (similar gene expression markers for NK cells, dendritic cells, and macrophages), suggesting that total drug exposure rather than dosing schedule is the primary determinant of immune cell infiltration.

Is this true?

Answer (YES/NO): NO